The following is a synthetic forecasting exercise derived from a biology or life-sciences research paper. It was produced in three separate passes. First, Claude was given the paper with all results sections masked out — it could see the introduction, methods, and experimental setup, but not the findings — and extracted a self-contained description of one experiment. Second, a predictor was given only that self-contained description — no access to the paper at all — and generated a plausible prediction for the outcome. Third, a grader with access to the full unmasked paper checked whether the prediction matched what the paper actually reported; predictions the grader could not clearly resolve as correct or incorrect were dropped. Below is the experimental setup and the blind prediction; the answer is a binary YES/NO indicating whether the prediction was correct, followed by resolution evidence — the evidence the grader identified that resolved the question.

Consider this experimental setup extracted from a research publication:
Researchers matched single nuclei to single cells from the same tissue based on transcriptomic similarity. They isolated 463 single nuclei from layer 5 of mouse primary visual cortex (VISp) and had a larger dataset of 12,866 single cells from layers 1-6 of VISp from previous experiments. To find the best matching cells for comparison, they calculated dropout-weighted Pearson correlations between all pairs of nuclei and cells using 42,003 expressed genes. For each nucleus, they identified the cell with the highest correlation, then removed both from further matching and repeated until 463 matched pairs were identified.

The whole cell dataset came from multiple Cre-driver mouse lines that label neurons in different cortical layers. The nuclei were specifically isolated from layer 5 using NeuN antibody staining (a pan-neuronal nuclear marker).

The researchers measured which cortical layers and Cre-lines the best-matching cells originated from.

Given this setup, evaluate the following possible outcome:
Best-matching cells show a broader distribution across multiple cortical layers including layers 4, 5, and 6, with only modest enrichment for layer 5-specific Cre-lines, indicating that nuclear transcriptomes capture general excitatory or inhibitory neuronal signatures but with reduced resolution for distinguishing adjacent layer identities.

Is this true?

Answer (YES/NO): NO